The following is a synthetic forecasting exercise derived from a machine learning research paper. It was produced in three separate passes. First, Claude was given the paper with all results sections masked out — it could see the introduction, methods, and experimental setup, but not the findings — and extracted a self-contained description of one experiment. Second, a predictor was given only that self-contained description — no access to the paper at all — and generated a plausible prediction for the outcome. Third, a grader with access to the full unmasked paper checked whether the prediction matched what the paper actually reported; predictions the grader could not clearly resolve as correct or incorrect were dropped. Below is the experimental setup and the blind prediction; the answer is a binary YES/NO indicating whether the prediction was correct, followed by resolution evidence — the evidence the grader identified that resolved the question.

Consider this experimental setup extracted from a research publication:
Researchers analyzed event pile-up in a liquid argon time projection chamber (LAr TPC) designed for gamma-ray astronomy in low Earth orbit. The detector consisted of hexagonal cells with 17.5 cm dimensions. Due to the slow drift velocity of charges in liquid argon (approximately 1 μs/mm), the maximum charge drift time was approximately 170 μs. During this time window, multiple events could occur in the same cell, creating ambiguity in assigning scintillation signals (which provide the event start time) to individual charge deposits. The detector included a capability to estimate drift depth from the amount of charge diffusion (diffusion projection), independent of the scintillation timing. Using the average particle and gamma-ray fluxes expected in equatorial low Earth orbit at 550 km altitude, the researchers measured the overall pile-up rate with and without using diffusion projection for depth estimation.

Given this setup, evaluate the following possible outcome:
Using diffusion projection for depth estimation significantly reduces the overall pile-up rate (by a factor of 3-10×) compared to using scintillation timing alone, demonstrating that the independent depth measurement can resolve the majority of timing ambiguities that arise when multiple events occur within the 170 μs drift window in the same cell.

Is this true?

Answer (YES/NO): YES